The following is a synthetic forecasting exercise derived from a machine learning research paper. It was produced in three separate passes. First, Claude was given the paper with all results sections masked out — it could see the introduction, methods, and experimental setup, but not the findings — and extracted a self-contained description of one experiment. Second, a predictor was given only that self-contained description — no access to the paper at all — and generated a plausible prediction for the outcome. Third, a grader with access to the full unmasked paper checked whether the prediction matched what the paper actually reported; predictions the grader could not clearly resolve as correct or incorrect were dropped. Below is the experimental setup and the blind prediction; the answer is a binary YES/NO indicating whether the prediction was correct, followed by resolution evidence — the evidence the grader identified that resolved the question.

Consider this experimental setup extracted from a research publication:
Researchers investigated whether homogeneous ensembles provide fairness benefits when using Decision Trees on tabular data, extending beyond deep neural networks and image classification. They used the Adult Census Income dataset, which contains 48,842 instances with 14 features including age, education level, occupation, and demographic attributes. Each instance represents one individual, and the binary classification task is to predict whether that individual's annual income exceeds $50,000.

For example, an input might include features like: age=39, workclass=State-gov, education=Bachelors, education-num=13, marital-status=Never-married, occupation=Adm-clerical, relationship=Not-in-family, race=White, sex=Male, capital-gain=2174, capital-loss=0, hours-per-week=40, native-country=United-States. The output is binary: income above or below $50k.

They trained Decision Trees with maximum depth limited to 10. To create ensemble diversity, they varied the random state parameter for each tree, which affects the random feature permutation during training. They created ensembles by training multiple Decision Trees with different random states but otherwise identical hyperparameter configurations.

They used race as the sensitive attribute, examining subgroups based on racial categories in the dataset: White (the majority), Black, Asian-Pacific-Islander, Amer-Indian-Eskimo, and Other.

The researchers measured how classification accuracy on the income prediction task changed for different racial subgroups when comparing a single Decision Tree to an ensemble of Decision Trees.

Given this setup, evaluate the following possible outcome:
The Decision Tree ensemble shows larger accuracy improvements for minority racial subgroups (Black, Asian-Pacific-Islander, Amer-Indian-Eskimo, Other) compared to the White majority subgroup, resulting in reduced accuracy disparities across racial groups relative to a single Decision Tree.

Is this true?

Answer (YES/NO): YES